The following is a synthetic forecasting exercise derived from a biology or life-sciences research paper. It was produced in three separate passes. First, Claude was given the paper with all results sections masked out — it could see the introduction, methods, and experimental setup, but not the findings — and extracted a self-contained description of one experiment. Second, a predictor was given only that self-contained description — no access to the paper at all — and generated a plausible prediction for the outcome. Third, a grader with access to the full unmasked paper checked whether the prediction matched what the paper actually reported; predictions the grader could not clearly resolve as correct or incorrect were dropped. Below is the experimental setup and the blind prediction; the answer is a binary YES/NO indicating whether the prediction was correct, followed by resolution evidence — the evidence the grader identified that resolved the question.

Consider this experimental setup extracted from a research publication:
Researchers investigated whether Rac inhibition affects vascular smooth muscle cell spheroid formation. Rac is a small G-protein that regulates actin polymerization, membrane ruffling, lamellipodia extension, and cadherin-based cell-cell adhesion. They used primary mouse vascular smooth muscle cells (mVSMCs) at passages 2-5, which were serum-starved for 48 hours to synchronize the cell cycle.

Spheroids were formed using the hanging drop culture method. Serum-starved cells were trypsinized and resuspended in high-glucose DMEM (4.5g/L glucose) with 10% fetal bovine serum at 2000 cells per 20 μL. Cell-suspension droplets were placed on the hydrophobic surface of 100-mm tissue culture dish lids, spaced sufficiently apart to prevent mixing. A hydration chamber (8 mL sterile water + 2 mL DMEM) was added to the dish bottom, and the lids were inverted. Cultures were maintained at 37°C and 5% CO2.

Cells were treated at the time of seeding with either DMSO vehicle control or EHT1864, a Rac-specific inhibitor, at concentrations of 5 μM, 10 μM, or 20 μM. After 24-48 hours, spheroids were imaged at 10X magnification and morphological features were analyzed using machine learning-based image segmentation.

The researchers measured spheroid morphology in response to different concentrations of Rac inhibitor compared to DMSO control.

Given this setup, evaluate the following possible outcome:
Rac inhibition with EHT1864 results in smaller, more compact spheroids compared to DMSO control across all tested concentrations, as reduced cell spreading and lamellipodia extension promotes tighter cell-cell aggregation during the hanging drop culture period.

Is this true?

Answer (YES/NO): NO